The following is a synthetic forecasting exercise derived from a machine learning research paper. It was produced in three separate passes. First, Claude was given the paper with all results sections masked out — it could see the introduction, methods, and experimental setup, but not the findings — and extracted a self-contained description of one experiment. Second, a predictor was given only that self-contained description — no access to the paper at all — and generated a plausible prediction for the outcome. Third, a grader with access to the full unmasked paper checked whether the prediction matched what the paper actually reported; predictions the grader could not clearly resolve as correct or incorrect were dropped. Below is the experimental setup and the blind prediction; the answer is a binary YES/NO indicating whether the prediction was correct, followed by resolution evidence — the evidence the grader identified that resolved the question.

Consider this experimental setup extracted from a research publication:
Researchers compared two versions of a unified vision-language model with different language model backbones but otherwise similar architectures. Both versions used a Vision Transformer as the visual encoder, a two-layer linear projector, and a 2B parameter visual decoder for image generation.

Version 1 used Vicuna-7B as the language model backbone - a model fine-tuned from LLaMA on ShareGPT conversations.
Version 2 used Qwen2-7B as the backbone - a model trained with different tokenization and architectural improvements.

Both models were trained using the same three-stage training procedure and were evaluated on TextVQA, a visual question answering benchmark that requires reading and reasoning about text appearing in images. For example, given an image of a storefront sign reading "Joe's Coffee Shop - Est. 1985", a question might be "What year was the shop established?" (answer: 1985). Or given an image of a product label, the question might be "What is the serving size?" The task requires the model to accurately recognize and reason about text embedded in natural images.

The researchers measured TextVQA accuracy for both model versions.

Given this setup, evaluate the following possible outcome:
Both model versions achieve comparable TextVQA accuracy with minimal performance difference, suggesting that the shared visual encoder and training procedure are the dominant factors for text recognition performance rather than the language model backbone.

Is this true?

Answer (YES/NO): NO